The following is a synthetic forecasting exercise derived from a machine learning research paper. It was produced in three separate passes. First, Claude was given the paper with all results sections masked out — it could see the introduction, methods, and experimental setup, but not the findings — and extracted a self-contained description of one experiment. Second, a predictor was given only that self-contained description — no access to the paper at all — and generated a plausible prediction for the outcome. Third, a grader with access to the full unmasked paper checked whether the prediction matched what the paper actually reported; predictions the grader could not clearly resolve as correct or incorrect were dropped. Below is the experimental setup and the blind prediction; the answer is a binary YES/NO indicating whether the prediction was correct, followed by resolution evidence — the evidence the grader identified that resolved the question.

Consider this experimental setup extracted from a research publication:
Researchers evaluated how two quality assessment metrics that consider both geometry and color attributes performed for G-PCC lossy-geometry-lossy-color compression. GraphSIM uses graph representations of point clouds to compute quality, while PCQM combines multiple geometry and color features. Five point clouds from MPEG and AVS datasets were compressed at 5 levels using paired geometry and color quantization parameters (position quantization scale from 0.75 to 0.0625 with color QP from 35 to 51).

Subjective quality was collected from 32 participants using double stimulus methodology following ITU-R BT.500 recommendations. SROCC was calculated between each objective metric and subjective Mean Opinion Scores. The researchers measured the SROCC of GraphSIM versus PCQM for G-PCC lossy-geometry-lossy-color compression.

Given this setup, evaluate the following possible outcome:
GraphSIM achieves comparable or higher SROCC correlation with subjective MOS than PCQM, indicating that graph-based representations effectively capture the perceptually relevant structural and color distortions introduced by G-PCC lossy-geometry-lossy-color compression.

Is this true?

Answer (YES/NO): NO